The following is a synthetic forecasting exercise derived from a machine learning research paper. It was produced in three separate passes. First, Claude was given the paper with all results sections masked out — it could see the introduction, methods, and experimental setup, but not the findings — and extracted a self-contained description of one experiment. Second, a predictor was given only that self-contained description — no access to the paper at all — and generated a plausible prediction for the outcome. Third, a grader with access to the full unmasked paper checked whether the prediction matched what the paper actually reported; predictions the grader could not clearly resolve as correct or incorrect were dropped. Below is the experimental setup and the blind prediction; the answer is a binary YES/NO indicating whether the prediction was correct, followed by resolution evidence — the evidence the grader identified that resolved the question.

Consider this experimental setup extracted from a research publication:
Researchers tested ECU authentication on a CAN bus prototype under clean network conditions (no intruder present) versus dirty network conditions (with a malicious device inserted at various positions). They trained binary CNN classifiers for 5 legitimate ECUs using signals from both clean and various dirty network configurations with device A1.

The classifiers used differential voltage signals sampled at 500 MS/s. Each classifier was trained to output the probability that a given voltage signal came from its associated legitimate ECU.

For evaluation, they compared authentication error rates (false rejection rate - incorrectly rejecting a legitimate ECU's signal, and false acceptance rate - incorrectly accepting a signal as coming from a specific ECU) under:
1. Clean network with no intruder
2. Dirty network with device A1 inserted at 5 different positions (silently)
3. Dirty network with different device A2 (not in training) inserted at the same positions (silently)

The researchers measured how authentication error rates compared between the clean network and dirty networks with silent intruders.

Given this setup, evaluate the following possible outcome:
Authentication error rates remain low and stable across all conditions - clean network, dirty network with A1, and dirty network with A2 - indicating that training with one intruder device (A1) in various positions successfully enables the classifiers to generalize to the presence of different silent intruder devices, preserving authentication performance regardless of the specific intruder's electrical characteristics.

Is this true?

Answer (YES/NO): NO